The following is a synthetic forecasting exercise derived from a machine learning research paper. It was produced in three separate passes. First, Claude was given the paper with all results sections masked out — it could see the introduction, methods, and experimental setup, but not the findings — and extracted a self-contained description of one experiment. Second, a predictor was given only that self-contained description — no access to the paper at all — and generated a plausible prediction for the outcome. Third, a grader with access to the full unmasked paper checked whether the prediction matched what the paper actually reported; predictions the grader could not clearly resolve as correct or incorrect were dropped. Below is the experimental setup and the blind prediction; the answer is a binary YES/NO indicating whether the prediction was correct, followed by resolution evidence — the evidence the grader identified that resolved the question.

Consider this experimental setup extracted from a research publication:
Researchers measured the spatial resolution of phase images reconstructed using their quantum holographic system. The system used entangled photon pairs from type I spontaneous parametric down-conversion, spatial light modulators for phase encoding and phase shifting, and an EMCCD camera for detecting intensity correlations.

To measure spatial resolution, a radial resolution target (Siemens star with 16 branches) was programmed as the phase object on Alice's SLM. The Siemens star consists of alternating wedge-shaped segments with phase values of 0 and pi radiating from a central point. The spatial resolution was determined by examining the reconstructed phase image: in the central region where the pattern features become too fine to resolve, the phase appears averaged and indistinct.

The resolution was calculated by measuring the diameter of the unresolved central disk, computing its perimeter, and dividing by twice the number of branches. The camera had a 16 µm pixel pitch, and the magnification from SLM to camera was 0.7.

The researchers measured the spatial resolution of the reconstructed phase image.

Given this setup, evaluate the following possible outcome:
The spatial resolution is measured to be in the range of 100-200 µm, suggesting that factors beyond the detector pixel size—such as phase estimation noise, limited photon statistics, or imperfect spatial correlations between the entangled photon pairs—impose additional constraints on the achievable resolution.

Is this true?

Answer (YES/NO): NO